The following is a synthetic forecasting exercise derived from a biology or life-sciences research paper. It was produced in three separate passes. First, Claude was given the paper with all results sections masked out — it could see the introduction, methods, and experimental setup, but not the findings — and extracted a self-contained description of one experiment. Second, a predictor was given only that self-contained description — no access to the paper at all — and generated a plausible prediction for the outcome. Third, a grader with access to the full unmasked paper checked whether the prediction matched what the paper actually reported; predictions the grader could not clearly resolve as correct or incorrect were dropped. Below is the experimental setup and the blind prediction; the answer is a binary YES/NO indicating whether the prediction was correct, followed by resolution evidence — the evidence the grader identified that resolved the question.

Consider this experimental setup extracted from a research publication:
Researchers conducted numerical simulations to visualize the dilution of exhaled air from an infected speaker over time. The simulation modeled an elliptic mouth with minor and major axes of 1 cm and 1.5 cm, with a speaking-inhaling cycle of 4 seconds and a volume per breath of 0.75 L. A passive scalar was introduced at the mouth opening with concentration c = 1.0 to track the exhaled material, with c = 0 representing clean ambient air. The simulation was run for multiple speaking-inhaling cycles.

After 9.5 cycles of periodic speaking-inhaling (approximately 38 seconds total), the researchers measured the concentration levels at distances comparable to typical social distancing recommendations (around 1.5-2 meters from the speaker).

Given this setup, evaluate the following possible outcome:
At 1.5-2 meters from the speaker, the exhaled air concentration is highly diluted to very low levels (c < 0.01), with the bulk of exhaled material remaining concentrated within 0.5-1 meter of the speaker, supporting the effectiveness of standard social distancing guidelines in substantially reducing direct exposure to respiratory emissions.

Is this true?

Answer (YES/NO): NO